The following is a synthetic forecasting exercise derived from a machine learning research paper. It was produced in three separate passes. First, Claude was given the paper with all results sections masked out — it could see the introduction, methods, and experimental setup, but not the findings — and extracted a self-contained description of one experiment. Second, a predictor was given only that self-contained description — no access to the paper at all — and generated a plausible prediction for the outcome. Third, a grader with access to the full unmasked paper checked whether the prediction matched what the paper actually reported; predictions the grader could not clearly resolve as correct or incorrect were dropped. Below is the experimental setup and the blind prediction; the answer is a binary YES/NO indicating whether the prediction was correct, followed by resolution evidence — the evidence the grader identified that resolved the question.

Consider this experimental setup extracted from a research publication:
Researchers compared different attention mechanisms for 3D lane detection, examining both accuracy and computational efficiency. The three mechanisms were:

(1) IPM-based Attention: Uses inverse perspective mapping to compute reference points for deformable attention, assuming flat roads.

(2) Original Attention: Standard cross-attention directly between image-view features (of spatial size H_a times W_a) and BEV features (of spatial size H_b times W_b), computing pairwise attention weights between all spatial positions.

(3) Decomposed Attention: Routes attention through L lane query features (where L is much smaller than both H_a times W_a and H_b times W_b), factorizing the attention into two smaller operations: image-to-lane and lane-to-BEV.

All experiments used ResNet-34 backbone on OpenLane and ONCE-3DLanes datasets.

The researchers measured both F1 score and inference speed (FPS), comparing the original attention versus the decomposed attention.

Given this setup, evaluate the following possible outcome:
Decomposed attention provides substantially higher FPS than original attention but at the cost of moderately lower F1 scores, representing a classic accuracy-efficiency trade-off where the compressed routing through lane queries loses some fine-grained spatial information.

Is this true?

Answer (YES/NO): NO